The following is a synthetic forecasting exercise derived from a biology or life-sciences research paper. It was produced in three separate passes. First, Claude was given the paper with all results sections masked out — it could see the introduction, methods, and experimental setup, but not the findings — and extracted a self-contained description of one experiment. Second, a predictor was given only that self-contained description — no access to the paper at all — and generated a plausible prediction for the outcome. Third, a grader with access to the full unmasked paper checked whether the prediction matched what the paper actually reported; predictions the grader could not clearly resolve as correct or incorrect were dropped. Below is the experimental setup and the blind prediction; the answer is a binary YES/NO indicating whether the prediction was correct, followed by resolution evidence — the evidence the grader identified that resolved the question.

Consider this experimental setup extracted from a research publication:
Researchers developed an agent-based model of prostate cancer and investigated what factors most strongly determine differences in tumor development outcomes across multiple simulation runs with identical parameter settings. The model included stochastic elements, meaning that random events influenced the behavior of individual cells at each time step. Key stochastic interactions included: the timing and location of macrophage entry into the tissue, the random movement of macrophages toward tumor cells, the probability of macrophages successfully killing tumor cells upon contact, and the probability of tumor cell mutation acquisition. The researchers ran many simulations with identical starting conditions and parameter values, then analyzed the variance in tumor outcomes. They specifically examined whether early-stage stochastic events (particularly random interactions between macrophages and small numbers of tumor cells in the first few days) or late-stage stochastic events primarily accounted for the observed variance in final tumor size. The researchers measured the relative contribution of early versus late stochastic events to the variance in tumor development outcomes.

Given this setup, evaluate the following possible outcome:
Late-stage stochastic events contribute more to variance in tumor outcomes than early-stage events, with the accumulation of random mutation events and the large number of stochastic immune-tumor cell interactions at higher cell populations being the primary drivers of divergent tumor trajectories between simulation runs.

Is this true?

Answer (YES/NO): NO